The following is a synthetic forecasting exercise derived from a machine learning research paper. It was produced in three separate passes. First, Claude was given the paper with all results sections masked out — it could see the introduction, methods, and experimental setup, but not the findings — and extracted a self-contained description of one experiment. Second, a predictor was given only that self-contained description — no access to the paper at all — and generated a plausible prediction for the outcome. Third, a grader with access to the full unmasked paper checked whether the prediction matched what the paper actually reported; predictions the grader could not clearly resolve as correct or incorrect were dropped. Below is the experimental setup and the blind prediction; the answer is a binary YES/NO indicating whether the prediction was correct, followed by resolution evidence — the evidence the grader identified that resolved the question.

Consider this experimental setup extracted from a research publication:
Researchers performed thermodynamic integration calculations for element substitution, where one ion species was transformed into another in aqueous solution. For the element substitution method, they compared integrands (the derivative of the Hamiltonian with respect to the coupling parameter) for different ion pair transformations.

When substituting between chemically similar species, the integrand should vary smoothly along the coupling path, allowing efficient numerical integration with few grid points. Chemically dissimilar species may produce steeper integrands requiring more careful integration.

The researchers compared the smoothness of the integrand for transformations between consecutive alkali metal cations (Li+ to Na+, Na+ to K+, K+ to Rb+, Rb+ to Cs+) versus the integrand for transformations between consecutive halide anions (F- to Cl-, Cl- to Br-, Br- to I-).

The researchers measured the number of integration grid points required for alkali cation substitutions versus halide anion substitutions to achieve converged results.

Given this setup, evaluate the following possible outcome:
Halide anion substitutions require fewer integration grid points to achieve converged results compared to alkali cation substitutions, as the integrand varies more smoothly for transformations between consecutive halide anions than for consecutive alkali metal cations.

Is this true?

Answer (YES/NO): NO